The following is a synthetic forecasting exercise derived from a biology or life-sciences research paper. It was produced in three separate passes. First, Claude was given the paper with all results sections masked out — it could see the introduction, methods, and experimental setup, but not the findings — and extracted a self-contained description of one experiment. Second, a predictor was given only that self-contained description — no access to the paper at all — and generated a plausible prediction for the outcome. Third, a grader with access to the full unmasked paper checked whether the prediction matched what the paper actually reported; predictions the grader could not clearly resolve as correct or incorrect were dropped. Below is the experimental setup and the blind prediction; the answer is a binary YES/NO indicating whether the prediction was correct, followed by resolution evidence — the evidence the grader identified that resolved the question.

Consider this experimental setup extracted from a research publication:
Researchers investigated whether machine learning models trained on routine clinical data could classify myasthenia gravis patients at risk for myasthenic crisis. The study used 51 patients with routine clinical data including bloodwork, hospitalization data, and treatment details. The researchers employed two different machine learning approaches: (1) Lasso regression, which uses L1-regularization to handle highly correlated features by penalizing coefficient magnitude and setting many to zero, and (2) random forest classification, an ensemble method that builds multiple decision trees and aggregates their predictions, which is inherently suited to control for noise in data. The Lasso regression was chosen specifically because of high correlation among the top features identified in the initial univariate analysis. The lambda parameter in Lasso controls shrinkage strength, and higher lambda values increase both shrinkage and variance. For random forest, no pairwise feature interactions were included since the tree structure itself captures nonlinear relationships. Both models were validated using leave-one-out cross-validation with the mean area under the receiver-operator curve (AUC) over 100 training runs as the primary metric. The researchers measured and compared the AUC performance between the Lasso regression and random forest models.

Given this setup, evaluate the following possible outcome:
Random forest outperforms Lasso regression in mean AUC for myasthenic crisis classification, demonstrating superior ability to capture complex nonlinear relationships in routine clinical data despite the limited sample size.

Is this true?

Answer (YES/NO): YES